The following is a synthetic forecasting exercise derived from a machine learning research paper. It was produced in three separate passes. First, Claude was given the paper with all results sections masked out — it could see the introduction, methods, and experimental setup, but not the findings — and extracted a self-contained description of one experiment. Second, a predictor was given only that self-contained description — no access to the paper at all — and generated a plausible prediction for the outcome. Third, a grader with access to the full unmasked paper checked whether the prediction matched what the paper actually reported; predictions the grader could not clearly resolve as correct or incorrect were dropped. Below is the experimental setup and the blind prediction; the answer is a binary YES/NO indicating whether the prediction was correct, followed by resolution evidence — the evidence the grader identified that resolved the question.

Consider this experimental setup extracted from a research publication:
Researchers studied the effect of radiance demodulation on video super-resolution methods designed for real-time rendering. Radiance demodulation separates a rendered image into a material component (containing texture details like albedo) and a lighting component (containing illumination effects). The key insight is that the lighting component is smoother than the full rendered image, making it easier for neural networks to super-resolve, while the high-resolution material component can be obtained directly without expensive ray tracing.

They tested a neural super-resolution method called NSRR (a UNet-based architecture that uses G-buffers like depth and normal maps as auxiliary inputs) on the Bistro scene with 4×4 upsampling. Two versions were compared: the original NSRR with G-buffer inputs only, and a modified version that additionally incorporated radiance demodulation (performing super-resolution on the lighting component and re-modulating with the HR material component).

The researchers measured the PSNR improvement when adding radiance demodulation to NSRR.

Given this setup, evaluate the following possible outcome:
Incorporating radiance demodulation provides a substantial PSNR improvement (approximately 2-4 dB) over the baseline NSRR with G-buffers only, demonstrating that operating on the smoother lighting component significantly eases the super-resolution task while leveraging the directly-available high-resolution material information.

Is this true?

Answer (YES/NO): NO